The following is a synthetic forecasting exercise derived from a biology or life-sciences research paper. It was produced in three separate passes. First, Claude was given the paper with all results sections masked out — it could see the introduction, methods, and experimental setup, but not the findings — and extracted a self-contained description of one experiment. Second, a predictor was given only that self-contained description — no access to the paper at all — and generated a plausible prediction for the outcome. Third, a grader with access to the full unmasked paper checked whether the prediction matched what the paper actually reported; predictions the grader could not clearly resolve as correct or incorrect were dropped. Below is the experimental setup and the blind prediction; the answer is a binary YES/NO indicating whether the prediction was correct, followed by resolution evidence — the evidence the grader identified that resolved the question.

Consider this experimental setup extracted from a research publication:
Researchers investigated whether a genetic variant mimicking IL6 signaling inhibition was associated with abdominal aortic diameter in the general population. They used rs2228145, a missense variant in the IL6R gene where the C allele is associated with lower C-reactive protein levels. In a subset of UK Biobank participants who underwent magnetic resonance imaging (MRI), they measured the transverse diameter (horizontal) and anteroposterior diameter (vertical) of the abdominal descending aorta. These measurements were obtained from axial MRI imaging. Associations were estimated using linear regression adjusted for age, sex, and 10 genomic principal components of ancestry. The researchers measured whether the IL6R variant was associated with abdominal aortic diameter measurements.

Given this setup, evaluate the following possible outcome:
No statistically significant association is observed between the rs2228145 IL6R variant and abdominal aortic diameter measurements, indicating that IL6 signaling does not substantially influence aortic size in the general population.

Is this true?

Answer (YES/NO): YES